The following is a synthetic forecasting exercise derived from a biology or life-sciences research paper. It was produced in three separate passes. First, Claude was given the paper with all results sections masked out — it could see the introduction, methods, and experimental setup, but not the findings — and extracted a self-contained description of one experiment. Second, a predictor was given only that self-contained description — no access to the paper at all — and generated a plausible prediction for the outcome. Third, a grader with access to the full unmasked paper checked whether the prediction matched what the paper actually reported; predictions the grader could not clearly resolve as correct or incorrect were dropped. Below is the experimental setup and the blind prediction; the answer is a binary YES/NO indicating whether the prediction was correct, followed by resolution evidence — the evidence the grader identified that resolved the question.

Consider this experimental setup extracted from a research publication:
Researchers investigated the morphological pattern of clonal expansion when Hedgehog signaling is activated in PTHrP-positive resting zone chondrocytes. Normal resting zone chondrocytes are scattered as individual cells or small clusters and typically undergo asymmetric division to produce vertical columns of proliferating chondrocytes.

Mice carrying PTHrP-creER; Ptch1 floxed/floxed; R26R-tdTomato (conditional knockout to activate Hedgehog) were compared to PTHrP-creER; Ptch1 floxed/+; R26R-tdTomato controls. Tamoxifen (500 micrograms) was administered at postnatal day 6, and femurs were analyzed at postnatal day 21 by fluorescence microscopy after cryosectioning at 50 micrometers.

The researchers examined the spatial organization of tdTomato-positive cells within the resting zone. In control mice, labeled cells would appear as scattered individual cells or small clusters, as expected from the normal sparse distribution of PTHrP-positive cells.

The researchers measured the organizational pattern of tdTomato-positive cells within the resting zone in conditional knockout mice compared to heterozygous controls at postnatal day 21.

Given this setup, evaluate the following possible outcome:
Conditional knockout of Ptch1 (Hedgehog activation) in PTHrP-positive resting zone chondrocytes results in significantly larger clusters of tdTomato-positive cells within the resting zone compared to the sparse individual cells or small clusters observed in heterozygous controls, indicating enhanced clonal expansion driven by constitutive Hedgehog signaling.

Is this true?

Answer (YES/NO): YES